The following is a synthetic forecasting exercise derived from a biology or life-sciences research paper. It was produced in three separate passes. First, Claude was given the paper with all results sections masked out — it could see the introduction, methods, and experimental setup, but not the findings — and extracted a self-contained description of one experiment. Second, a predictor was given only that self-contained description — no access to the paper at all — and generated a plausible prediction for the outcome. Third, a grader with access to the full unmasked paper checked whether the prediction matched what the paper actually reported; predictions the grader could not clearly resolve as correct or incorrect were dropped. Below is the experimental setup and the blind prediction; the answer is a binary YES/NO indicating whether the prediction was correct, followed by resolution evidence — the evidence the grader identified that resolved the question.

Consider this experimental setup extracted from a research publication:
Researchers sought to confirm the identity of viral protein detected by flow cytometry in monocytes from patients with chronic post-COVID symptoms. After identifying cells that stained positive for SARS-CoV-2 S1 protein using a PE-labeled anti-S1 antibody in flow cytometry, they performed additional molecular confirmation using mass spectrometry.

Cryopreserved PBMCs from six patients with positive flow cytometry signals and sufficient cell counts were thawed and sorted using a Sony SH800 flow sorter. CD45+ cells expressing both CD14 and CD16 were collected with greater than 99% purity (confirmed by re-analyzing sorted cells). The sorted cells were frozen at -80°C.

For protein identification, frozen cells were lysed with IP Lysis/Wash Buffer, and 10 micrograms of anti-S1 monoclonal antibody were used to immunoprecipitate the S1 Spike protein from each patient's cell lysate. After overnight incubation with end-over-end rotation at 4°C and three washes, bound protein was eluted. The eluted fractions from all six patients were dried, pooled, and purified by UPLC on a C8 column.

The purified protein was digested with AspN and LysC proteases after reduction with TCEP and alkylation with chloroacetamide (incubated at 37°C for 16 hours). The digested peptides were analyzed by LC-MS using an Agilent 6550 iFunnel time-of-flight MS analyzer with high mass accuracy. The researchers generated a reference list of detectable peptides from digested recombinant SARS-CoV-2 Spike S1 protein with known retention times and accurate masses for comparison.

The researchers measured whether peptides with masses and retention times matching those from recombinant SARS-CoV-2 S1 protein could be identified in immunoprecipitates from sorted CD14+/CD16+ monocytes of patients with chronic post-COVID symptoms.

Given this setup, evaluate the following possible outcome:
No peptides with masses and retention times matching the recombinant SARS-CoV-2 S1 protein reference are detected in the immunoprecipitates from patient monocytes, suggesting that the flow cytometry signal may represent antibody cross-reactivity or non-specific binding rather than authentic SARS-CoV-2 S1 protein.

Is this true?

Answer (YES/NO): NO